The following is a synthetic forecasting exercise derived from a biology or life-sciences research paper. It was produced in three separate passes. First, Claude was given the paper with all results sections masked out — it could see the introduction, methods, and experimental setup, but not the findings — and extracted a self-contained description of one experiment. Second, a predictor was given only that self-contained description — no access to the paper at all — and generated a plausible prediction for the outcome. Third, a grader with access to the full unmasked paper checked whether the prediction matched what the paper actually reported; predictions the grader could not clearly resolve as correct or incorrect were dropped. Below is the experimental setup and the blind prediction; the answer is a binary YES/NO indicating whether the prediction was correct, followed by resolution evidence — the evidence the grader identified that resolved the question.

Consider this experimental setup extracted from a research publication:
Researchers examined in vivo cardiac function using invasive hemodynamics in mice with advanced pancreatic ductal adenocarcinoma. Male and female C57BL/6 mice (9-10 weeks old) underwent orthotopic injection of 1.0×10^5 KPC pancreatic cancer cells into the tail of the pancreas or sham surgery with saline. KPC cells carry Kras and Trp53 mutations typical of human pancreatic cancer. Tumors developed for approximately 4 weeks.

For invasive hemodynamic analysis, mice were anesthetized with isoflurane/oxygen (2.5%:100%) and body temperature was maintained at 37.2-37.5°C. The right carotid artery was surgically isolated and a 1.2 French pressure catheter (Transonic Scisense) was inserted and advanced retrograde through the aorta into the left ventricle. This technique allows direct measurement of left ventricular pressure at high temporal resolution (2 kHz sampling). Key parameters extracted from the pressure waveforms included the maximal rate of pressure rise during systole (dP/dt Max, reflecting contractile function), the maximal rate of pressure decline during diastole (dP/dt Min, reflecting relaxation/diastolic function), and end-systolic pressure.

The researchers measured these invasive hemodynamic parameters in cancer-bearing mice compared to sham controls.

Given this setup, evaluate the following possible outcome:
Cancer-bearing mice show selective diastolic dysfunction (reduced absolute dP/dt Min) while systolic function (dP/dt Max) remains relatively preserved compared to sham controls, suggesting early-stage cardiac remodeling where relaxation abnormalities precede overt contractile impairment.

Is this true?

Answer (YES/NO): NO